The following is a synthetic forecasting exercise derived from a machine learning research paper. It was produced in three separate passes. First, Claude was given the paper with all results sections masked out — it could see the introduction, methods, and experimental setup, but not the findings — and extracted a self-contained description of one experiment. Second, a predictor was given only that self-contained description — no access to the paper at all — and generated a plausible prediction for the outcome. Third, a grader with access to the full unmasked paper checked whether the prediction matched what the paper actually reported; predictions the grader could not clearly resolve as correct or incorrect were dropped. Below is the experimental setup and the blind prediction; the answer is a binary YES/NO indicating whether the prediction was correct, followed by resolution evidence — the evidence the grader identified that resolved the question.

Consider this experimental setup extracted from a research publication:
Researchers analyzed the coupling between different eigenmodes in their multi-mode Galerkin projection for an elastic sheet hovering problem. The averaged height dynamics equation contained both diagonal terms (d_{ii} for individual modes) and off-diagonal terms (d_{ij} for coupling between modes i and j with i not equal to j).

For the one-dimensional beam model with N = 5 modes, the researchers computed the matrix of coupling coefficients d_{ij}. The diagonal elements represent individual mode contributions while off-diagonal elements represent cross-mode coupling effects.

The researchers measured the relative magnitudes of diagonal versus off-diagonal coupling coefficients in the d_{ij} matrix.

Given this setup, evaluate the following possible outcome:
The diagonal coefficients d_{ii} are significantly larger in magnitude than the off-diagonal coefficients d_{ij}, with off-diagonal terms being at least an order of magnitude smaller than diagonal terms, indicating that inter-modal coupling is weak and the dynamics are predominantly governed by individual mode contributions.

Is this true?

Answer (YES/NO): NO